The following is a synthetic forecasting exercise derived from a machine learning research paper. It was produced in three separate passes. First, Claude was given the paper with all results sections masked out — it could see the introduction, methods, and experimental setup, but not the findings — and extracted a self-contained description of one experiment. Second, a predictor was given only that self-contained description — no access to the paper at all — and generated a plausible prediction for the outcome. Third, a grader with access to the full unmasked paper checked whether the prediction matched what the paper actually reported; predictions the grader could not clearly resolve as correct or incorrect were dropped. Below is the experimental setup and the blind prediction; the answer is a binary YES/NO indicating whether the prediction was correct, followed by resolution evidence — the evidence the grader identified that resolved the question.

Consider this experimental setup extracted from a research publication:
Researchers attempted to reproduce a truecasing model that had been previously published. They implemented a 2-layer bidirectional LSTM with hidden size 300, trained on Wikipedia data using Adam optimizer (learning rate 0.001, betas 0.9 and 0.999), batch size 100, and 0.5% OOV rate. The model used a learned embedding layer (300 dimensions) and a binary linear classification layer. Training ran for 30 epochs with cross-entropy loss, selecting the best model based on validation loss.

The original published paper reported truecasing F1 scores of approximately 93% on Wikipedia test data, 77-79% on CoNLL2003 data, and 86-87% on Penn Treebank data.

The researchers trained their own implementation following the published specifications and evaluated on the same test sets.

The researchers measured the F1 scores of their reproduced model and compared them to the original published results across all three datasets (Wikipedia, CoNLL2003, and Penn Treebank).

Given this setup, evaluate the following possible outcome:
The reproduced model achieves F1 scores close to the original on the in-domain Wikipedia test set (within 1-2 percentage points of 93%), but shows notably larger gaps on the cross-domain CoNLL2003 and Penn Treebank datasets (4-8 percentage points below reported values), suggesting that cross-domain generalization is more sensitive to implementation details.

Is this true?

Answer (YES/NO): NO